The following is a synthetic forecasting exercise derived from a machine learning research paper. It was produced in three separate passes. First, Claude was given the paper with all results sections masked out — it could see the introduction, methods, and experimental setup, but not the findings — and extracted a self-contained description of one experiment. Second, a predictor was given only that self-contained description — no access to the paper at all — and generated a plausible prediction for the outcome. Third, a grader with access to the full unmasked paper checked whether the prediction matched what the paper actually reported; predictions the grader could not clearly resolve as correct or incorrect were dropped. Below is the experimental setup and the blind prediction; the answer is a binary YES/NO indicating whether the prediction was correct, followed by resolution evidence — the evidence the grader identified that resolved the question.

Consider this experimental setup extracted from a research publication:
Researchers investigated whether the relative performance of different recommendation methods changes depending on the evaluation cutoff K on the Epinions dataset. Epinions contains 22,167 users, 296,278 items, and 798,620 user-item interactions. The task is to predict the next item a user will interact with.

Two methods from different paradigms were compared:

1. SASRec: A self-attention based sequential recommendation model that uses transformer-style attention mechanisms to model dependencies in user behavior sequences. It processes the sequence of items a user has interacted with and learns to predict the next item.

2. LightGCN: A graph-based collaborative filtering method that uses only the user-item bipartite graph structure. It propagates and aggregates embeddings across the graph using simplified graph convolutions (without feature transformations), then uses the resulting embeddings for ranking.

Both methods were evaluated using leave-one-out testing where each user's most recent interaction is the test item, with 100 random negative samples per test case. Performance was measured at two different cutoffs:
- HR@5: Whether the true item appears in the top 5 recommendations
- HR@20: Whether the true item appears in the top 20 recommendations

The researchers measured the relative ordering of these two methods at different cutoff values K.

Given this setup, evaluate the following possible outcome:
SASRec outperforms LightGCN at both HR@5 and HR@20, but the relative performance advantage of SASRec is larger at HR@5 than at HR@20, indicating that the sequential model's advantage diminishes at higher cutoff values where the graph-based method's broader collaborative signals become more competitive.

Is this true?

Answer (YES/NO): NO